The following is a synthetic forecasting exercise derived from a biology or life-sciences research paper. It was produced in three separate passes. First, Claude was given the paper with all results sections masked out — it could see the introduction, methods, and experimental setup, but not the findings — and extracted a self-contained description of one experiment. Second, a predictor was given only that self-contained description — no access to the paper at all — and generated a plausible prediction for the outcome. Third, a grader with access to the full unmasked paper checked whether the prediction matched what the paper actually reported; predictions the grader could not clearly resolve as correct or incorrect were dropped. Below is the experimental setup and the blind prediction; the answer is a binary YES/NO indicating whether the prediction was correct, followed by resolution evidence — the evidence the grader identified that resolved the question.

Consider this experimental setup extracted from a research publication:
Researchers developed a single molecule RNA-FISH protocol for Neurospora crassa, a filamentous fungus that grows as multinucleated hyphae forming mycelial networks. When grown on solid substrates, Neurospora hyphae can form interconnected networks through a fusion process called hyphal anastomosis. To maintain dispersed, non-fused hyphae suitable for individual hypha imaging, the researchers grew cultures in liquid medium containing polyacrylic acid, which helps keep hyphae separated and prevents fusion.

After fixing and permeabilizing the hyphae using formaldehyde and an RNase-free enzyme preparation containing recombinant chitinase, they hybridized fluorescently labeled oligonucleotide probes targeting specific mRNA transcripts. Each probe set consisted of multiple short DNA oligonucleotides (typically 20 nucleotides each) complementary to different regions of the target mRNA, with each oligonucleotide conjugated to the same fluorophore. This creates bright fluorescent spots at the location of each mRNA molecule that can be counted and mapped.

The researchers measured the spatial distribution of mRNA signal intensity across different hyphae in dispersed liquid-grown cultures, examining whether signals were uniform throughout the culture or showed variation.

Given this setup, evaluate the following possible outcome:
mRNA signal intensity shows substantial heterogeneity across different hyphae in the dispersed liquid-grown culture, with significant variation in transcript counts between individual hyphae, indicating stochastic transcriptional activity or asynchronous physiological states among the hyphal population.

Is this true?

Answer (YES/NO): YES